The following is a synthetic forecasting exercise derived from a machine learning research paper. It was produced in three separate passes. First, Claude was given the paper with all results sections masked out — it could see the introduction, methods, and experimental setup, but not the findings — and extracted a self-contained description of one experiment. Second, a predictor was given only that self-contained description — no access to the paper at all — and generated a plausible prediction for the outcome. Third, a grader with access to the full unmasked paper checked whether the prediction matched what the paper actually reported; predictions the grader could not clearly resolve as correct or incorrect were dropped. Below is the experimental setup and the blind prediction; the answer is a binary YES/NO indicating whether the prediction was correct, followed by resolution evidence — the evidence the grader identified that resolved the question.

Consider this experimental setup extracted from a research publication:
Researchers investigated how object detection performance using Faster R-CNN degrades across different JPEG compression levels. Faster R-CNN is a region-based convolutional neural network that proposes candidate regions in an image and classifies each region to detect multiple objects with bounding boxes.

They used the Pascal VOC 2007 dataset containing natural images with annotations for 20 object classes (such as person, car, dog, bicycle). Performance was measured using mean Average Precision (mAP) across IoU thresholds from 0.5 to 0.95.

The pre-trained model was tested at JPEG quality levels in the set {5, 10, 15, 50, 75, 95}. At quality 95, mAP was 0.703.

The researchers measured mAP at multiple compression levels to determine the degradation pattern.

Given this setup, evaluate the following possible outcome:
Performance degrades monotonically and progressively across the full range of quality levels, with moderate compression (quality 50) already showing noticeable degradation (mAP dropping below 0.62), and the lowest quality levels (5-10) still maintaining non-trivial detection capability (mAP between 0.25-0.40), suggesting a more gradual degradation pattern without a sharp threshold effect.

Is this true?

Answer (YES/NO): NO